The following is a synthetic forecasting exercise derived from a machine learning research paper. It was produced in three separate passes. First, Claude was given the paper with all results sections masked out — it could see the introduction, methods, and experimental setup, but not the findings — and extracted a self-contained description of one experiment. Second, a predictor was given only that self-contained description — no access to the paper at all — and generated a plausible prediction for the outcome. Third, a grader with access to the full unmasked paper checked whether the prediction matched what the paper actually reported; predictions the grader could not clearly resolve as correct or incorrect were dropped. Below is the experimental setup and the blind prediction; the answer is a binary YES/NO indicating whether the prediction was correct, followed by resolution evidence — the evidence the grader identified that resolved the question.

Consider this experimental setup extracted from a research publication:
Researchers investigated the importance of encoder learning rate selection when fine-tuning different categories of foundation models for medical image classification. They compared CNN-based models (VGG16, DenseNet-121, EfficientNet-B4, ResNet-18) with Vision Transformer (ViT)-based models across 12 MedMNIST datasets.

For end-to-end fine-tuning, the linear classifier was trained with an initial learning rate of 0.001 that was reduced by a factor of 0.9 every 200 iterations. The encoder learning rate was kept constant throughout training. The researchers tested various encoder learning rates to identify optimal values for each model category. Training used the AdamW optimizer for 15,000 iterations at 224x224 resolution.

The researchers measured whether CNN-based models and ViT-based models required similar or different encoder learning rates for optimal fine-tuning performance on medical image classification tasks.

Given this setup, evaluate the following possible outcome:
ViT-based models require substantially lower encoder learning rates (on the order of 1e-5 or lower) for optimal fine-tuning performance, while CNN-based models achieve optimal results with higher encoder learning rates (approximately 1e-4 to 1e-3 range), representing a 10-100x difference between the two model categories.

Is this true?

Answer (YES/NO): NO